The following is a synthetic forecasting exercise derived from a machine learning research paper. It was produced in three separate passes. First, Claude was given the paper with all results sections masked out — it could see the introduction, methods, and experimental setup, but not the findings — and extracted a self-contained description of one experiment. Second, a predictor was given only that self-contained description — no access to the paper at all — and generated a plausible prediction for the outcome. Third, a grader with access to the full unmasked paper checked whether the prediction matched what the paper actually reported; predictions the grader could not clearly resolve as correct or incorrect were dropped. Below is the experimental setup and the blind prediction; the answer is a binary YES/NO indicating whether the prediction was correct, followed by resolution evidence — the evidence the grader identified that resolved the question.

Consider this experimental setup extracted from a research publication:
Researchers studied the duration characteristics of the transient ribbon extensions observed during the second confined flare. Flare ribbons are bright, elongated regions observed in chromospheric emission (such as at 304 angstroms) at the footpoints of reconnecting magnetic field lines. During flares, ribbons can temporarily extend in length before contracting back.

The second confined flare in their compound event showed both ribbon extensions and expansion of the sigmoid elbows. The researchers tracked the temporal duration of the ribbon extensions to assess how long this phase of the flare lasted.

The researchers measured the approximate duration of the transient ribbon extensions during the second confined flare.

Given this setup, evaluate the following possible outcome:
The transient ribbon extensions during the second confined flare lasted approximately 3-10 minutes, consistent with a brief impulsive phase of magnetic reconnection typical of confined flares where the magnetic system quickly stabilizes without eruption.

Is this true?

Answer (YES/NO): YES